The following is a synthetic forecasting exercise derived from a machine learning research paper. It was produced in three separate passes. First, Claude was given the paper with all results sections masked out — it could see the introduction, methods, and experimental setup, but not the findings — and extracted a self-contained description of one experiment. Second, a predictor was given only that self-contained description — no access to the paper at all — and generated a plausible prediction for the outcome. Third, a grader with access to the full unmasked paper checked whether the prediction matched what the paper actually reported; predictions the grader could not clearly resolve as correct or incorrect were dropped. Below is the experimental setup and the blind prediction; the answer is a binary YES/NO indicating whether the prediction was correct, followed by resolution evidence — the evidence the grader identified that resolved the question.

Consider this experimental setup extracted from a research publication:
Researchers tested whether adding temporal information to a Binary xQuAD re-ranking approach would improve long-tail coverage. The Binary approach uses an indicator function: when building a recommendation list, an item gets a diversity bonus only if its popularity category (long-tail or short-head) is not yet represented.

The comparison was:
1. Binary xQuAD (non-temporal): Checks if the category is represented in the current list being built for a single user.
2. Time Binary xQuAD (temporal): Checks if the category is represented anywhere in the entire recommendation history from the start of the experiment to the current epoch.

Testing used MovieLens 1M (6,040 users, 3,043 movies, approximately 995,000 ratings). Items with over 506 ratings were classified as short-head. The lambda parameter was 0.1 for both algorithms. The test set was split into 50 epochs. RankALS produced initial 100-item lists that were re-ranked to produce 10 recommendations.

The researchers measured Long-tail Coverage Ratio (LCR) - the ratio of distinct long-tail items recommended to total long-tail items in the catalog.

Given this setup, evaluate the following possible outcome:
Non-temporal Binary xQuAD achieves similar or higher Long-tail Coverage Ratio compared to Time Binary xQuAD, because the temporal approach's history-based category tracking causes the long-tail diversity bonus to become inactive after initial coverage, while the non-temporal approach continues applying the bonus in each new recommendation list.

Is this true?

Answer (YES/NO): YES